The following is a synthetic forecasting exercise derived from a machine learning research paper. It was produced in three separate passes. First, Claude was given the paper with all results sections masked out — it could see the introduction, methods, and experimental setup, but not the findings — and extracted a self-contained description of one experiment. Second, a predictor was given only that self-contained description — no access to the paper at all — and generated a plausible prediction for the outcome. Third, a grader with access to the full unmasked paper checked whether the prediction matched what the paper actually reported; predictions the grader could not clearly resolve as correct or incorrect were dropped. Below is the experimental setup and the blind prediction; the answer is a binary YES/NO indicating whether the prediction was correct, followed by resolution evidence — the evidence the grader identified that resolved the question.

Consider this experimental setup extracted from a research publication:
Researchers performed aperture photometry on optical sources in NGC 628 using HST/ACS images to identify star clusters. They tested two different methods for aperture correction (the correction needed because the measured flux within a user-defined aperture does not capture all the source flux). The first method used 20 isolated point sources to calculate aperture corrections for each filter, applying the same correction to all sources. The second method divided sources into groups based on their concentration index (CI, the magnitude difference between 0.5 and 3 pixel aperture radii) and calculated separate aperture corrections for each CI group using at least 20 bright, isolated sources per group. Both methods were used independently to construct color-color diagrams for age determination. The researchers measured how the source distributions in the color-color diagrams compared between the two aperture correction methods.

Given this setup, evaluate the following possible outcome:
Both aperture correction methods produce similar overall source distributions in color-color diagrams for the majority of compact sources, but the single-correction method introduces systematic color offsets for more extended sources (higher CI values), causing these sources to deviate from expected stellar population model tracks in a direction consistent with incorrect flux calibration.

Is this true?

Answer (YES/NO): NO